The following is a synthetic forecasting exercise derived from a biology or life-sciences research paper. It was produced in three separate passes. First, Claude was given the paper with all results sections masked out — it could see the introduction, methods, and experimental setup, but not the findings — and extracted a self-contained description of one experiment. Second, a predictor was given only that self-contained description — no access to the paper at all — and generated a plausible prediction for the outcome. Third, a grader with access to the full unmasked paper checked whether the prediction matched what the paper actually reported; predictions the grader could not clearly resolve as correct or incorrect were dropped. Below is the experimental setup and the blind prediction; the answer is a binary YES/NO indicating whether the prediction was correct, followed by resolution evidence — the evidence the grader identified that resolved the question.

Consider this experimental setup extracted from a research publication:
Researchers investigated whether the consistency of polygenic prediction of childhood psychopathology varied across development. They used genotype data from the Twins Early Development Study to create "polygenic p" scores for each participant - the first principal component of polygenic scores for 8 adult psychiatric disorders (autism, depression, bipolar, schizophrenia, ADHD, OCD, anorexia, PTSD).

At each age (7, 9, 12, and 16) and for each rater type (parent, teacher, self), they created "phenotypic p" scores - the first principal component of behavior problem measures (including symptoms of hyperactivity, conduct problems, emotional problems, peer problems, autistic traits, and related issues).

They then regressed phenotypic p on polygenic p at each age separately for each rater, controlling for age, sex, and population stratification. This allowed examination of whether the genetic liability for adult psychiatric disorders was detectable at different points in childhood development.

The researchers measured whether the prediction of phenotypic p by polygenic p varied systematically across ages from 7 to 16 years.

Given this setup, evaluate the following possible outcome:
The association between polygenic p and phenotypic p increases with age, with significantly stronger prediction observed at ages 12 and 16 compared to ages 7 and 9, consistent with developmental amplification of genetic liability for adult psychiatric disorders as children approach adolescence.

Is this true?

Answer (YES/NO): NO